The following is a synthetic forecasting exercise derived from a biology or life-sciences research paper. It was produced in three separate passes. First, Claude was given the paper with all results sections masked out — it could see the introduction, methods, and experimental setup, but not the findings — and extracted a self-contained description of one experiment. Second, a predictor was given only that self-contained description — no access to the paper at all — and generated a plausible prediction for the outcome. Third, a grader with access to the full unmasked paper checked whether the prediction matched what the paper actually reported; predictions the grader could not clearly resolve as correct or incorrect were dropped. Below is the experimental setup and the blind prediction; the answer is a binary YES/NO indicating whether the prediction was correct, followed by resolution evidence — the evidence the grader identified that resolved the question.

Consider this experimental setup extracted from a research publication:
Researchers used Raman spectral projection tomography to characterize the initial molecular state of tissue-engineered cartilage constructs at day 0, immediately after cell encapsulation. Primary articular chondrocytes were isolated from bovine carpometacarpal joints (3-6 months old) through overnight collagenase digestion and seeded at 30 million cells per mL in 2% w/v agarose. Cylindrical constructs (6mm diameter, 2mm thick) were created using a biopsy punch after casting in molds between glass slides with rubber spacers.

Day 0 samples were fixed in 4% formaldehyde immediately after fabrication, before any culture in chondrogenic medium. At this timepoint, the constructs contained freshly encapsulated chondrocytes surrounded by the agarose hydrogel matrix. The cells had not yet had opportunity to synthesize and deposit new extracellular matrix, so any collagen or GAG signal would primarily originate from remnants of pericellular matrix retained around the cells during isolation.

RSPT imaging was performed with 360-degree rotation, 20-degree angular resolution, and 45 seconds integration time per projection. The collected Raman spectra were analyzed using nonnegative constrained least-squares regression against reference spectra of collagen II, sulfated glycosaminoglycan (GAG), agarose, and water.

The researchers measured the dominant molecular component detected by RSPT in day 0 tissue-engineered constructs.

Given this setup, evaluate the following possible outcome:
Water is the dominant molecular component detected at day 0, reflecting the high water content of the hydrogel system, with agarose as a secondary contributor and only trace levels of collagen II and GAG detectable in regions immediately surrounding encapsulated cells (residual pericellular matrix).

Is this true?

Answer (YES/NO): NO